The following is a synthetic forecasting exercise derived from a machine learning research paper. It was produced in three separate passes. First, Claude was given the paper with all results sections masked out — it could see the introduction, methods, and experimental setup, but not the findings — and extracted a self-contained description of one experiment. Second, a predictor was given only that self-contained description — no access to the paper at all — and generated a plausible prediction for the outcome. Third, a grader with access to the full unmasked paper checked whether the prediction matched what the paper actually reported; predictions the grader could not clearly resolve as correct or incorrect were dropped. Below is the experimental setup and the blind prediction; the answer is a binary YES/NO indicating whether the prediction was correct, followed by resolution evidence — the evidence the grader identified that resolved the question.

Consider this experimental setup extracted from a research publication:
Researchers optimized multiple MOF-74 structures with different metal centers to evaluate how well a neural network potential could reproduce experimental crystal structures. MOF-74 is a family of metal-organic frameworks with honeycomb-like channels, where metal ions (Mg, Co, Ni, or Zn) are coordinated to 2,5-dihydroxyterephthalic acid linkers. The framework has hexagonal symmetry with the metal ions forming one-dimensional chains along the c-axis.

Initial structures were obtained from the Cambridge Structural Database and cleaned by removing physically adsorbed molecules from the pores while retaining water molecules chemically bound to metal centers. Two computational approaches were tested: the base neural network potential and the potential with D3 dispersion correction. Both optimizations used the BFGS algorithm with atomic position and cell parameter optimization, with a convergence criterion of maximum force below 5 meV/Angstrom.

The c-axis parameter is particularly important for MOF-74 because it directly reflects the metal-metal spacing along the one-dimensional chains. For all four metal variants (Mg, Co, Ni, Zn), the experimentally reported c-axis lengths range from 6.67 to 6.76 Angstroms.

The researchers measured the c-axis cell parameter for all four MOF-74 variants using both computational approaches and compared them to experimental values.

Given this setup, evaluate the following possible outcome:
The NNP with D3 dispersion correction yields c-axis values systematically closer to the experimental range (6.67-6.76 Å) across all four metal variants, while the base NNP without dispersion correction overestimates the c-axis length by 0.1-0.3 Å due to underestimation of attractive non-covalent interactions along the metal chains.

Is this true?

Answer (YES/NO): NO